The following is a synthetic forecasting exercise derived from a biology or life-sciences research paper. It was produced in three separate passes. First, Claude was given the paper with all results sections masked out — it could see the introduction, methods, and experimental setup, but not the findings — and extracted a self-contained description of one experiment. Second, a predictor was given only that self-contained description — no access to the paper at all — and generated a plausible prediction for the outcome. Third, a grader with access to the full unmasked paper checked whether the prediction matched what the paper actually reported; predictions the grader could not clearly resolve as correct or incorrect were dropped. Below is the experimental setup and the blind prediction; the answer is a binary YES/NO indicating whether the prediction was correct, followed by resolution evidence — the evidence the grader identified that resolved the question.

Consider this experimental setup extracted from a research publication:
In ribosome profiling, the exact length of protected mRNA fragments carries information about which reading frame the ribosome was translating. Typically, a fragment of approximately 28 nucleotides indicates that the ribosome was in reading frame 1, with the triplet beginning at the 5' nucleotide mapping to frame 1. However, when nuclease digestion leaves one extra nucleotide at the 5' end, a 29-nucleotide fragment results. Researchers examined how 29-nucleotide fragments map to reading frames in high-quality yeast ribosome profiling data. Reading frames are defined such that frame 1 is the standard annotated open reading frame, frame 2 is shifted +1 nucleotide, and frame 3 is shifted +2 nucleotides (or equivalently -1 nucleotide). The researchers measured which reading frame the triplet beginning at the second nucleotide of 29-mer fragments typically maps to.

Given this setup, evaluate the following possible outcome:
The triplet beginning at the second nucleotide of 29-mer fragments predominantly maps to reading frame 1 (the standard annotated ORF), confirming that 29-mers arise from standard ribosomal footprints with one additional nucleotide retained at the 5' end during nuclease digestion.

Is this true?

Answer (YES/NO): NO